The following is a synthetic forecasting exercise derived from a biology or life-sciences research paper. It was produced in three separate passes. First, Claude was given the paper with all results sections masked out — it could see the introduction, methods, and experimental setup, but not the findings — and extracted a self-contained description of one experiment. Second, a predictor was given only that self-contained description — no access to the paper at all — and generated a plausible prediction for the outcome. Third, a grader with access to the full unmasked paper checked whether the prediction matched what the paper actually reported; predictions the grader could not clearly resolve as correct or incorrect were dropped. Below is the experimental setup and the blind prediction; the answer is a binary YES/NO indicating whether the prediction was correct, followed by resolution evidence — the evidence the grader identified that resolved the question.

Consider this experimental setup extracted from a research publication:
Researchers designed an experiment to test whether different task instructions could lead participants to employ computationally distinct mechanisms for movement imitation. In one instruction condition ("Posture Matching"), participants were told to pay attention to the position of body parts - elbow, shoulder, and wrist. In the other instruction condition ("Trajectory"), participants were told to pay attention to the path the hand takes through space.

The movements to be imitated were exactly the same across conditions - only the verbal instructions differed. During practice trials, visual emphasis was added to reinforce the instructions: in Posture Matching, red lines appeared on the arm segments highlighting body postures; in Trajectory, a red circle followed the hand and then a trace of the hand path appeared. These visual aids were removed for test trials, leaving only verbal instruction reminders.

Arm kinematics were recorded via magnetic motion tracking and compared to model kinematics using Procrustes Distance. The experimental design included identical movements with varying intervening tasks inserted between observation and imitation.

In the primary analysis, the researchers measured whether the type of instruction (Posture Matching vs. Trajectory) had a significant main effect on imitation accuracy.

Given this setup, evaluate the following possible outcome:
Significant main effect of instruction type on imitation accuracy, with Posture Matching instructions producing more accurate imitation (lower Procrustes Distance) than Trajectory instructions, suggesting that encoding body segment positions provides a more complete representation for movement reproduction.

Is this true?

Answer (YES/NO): NO